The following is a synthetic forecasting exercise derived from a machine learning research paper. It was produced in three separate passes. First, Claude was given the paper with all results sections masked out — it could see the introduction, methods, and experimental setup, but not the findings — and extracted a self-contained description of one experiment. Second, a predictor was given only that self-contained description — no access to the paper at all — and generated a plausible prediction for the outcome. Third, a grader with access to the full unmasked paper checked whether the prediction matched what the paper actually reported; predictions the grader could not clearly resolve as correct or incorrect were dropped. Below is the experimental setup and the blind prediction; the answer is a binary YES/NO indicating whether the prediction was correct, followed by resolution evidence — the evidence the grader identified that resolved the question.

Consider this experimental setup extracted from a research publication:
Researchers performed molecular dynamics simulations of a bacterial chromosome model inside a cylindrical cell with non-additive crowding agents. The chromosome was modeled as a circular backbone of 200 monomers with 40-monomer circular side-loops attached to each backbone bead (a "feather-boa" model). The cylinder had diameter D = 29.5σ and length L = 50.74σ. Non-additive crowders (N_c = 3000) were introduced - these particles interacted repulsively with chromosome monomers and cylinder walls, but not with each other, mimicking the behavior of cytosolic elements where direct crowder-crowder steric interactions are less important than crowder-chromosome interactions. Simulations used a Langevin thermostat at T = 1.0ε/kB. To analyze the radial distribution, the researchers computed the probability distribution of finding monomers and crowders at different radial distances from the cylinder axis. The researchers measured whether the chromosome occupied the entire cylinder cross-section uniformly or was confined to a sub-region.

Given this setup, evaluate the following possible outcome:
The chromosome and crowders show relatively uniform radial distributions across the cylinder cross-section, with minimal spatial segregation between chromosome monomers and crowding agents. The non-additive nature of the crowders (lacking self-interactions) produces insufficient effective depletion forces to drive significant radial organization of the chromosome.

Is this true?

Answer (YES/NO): NO